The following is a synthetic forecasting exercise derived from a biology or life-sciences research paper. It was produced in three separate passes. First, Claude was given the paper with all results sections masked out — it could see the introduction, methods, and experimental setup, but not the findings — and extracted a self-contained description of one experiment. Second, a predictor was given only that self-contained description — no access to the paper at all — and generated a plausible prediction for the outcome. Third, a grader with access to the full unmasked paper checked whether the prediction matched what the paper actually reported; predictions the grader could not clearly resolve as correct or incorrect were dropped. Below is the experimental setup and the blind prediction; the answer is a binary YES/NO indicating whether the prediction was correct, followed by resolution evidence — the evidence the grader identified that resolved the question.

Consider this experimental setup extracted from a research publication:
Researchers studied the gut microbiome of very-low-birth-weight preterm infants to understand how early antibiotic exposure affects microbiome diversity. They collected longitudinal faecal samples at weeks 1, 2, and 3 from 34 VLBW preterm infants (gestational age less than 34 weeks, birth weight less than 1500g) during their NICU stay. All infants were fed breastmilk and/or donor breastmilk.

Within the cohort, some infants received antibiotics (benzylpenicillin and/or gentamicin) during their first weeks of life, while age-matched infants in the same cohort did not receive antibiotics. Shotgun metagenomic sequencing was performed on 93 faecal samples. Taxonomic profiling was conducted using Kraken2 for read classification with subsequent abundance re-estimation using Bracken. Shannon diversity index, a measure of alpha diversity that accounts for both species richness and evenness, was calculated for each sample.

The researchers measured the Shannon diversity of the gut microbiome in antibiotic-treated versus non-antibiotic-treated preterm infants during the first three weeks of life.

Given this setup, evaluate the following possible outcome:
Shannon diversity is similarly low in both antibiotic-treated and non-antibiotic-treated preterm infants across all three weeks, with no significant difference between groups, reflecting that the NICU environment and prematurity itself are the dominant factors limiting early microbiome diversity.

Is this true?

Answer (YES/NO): YES